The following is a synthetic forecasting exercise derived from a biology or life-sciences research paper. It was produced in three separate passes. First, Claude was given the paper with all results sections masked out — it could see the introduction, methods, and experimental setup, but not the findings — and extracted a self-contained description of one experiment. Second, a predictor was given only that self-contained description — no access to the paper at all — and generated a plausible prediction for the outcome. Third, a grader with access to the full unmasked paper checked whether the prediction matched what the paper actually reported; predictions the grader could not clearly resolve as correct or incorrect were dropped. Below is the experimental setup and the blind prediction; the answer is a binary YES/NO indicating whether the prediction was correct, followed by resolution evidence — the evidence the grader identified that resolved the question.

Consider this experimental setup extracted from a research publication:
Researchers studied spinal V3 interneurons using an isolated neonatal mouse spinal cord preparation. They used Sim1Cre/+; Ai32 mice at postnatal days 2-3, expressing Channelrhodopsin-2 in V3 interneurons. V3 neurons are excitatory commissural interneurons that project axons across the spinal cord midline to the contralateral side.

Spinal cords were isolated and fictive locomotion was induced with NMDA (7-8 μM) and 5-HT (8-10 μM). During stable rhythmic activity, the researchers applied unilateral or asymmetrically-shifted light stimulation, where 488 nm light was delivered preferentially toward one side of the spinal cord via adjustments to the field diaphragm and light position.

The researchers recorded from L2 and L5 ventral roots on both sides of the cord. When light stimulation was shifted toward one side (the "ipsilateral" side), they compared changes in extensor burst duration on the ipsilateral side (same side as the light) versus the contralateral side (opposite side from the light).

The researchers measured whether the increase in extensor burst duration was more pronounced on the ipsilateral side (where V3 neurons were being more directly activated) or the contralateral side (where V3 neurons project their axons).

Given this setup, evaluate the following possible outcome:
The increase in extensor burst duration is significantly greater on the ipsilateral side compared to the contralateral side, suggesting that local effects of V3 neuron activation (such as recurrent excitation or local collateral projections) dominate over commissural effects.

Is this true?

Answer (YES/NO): NO